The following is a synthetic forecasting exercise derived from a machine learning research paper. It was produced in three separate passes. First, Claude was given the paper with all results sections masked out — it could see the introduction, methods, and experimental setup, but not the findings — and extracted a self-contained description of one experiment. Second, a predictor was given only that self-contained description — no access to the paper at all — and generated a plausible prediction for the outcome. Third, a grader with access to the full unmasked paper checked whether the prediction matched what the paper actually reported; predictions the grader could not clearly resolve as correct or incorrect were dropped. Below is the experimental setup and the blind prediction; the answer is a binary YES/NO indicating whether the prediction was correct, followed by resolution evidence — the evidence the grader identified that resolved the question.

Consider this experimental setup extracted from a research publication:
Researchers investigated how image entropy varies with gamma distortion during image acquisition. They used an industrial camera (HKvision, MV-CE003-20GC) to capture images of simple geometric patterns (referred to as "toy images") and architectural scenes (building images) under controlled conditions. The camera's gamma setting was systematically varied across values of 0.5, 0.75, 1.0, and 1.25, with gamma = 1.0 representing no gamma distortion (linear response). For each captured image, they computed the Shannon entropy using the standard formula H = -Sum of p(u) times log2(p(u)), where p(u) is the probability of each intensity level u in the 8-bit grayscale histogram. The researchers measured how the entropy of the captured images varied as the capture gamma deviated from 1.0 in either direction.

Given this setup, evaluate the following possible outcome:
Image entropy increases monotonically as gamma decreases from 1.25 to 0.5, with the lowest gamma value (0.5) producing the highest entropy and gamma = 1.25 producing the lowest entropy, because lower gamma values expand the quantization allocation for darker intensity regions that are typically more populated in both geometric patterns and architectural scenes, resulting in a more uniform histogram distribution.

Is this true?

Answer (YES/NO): NO